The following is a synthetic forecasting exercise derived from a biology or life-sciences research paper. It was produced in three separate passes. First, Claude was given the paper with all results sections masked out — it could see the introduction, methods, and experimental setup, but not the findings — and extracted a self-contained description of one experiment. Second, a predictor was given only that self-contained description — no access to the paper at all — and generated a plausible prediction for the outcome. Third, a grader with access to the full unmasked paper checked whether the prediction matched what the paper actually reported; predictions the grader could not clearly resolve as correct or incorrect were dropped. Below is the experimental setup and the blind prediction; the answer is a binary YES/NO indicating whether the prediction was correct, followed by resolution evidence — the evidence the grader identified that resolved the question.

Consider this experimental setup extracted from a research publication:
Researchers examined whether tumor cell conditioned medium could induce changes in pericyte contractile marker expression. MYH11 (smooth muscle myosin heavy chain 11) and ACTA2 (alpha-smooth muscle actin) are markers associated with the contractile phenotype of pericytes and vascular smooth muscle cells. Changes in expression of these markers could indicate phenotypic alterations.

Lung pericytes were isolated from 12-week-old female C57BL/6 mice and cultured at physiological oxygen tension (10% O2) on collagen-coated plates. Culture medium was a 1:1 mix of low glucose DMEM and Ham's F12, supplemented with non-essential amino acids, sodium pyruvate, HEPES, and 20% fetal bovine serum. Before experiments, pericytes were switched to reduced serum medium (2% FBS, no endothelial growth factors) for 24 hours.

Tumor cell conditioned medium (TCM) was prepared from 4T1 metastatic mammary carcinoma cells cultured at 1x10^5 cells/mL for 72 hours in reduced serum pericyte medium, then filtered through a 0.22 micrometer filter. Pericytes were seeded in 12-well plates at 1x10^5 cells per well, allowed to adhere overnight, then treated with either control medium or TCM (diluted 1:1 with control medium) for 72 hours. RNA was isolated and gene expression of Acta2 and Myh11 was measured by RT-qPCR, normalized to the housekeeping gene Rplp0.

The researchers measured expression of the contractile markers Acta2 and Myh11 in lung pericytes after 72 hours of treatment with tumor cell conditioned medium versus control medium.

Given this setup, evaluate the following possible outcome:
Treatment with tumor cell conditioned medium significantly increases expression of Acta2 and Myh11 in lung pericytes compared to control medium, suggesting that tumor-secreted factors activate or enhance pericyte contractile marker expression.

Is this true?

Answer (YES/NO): NO